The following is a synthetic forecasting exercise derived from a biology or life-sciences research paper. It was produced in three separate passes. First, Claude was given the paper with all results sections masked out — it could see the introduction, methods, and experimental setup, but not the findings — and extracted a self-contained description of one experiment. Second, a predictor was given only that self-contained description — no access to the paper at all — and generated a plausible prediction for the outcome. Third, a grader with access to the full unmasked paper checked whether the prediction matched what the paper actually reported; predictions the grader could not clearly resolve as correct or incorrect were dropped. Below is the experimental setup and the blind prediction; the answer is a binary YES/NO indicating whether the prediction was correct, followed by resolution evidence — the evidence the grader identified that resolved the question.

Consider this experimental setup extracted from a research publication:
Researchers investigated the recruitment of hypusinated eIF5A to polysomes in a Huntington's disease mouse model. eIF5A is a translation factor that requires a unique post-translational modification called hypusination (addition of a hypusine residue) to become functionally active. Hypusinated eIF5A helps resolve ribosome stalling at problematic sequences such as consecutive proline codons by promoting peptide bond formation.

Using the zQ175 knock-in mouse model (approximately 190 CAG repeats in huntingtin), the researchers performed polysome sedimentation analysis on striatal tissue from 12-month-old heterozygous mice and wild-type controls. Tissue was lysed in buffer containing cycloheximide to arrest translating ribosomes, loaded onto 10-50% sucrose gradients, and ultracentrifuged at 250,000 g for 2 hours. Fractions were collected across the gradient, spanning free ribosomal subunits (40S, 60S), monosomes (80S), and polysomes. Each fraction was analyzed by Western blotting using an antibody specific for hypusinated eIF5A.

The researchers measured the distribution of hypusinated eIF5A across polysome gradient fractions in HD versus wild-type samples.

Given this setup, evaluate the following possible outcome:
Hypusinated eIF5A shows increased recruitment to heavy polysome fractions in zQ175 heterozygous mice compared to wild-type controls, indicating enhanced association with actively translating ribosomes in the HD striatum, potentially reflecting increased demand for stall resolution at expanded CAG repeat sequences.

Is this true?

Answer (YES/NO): NO